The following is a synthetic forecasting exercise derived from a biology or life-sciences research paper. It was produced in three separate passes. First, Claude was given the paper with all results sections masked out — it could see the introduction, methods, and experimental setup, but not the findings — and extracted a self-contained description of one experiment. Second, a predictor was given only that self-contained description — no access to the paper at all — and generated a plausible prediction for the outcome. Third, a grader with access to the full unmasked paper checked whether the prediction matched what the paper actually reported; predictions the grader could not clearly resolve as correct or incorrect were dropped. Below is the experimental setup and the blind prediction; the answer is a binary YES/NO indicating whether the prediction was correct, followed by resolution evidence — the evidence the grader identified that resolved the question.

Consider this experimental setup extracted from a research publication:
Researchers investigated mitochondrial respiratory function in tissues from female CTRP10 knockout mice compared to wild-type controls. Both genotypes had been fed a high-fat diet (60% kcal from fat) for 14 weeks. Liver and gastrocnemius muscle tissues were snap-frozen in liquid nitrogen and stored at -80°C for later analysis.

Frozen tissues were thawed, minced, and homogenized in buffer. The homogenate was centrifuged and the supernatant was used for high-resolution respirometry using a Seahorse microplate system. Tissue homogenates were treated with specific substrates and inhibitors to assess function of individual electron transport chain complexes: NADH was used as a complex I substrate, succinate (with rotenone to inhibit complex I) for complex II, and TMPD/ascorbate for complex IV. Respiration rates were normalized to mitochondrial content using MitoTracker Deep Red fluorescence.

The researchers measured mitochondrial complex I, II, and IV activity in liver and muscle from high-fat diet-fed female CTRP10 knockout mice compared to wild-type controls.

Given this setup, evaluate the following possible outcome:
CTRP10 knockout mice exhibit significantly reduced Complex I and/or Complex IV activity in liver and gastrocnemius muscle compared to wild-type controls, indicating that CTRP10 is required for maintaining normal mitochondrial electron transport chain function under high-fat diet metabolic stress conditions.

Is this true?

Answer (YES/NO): NO